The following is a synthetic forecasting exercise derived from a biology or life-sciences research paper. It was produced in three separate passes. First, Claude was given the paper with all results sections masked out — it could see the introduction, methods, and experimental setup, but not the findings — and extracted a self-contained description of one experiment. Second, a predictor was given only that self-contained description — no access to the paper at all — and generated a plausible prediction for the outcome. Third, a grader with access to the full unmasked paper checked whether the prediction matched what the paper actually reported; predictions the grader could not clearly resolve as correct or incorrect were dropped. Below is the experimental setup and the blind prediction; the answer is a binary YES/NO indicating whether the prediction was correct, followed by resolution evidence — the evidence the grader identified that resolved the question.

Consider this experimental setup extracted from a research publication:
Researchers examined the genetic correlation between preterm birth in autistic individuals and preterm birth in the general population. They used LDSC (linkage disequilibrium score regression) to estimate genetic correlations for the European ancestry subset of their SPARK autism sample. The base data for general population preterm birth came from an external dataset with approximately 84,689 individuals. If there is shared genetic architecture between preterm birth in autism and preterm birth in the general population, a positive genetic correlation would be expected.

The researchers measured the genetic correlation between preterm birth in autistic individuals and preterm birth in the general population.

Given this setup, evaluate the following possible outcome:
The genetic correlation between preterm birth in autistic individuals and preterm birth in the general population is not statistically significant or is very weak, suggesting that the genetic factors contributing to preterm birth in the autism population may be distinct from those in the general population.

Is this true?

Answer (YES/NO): YES